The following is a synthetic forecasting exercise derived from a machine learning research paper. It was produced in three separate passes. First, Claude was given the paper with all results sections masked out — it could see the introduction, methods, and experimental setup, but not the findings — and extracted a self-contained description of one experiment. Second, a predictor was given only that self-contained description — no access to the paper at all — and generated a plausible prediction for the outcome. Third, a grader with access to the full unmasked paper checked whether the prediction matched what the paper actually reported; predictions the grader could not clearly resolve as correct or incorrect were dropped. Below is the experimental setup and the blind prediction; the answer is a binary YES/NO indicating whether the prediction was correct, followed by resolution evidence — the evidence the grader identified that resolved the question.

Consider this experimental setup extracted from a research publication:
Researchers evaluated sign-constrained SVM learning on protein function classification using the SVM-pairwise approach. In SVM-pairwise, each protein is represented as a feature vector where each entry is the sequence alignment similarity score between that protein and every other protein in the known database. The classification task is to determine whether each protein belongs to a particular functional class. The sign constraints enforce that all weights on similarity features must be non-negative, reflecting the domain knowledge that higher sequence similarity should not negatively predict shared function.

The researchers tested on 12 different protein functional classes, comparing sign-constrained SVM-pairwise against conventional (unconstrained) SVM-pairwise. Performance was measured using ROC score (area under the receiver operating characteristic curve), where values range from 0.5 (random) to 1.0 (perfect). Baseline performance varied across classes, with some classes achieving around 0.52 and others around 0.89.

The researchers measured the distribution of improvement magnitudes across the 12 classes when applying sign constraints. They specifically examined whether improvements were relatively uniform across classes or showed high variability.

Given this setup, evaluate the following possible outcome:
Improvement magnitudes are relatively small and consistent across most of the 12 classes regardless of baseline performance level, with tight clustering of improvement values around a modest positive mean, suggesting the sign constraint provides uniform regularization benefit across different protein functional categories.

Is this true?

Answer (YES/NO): NO